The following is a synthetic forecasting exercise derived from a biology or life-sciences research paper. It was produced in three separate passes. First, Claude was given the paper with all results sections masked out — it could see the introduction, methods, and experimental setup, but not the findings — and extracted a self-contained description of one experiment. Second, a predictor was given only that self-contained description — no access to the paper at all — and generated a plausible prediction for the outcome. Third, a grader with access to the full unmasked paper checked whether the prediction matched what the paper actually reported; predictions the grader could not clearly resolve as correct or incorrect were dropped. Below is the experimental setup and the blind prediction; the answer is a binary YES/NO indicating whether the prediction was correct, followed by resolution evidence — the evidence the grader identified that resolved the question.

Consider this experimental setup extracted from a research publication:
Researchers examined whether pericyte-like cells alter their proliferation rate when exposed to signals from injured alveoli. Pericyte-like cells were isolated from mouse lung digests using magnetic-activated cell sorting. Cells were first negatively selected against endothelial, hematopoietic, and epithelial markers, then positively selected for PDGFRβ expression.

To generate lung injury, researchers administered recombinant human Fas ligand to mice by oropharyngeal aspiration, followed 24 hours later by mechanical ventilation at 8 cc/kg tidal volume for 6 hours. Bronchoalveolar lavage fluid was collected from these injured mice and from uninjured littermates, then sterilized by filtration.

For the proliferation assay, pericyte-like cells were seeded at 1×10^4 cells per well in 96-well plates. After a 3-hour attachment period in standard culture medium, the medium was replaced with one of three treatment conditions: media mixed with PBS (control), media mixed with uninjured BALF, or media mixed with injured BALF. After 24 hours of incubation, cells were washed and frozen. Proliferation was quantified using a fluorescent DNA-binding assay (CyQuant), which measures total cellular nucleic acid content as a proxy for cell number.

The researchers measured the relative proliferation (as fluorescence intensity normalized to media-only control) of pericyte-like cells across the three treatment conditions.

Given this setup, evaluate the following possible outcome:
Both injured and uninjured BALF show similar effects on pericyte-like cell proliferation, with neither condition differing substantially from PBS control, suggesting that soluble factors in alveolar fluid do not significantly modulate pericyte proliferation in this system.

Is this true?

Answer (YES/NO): YES